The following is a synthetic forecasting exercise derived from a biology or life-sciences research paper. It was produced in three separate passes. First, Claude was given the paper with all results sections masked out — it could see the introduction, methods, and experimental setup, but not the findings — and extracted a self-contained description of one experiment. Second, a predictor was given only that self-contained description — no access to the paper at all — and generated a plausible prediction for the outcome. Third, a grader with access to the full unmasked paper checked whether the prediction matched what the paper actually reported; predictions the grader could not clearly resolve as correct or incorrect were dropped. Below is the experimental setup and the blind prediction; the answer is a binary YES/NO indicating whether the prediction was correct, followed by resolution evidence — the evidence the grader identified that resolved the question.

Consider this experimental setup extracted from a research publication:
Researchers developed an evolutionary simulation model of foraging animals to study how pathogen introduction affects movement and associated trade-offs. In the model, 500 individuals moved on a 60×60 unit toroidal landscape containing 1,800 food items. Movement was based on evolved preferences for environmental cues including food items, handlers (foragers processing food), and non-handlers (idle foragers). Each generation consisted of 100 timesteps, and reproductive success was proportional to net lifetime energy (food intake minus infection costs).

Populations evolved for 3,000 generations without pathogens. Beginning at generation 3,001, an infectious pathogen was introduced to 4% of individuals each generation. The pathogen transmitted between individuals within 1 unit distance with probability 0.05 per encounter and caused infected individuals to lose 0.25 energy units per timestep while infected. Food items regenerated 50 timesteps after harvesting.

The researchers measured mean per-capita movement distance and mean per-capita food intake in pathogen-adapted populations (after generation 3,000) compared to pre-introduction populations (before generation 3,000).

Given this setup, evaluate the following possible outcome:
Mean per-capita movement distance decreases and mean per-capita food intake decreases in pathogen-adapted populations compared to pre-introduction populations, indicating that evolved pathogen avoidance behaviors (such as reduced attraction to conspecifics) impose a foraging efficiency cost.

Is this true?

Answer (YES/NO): NO